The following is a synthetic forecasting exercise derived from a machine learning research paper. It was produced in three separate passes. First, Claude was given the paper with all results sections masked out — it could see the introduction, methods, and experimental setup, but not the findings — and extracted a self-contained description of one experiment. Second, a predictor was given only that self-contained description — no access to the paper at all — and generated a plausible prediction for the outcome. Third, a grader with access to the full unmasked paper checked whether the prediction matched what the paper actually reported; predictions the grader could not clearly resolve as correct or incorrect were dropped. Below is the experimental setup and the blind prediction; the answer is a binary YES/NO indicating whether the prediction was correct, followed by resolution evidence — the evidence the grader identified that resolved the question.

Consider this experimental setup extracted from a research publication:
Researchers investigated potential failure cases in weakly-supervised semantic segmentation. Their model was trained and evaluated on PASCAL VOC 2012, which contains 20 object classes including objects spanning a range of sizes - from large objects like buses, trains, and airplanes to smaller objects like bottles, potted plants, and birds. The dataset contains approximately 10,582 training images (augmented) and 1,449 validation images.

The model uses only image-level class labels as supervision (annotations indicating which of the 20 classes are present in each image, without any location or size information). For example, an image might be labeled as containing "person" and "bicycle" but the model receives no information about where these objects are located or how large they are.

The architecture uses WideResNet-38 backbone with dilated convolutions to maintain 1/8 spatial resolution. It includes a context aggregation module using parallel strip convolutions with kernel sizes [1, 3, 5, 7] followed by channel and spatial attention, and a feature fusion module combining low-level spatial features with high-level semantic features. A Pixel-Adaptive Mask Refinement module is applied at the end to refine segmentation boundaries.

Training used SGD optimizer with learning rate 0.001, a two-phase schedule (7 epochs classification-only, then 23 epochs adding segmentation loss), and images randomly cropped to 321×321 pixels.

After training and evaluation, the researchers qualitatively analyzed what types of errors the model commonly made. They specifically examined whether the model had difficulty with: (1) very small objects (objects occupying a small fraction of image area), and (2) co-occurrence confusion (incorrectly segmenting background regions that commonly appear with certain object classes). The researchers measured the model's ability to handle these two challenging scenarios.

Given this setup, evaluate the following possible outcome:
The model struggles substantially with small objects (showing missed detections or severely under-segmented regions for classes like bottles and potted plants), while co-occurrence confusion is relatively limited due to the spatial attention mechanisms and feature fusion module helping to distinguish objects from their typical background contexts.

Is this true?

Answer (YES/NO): NO